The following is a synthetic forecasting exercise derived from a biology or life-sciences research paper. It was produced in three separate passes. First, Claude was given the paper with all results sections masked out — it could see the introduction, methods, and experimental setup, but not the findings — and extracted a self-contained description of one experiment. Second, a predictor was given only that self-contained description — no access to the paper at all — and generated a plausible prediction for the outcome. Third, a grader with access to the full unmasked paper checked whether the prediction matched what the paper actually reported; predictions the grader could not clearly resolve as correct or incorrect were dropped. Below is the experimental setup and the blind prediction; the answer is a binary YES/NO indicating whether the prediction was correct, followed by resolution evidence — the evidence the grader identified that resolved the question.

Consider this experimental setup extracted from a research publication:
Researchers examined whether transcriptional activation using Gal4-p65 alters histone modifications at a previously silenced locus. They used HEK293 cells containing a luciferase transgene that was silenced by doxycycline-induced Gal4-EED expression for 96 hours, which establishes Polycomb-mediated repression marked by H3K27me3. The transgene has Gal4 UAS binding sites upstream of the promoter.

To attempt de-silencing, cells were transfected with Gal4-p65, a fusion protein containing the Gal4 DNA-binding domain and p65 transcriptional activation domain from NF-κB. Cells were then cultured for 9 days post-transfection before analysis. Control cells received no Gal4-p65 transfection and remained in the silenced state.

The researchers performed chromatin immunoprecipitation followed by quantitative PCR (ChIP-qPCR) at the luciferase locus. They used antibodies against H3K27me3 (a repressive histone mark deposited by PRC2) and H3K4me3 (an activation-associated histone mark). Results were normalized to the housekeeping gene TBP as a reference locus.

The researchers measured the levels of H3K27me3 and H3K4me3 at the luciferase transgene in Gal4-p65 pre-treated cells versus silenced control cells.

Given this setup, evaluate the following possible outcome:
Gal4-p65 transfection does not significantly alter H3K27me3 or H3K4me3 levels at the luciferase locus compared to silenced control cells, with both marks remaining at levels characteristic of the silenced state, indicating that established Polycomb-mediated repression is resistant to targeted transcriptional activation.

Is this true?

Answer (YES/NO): NO